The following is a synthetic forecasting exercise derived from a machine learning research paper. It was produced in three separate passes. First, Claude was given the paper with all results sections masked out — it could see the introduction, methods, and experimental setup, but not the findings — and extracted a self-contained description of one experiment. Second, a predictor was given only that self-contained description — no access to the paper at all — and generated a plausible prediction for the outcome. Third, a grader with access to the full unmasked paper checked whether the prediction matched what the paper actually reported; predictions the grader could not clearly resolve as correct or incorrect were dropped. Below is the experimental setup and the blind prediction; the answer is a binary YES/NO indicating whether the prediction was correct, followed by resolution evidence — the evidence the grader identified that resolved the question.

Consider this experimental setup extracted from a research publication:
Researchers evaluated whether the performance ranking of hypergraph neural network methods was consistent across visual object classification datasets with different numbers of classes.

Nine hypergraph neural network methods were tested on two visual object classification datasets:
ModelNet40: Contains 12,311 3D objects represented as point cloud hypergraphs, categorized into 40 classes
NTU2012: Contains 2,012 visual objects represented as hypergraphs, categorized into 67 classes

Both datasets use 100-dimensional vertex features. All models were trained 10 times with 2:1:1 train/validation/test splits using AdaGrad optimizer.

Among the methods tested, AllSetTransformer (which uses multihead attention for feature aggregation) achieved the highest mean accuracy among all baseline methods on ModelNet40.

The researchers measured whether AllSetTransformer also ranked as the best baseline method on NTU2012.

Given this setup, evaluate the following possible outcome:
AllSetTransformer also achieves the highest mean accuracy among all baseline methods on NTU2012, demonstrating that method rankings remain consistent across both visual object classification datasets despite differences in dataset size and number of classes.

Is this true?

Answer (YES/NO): NO